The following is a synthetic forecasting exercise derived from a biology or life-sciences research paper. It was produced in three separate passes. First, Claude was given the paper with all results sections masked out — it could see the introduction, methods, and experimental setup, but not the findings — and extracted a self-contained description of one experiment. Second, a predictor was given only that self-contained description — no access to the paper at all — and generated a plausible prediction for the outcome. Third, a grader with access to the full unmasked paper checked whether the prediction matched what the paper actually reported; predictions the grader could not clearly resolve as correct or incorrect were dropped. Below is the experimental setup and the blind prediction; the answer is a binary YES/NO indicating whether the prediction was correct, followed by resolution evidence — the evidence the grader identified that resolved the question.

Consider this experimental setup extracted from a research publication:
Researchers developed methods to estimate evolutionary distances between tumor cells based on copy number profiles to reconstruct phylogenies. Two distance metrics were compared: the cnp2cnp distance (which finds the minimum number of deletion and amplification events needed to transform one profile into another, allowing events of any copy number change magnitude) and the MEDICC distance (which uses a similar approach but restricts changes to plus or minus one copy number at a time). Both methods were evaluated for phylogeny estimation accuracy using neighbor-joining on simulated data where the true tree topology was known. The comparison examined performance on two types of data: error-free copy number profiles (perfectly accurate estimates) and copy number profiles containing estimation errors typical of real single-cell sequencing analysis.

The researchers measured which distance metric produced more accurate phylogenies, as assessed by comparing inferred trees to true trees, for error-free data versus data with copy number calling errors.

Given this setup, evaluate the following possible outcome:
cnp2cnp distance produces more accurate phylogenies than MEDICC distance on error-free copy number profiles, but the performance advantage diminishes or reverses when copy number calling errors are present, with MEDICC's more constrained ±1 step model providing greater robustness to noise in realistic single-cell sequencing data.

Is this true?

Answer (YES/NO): YES